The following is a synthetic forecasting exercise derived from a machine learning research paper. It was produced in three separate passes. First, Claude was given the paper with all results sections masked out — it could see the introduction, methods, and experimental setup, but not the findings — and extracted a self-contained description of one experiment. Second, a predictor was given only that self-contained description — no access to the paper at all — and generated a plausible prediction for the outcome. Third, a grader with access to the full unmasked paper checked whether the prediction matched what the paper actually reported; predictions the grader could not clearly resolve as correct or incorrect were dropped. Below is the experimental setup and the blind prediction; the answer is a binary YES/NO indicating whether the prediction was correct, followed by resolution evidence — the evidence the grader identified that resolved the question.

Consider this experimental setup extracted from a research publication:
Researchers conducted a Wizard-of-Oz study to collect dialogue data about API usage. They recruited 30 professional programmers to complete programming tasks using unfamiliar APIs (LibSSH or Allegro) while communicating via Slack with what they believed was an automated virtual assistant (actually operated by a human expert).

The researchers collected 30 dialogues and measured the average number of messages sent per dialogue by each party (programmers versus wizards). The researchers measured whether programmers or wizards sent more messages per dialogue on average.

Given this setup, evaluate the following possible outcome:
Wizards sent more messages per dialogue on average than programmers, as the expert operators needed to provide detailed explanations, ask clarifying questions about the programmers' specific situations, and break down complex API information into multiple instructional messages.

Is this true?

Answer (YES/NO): YES